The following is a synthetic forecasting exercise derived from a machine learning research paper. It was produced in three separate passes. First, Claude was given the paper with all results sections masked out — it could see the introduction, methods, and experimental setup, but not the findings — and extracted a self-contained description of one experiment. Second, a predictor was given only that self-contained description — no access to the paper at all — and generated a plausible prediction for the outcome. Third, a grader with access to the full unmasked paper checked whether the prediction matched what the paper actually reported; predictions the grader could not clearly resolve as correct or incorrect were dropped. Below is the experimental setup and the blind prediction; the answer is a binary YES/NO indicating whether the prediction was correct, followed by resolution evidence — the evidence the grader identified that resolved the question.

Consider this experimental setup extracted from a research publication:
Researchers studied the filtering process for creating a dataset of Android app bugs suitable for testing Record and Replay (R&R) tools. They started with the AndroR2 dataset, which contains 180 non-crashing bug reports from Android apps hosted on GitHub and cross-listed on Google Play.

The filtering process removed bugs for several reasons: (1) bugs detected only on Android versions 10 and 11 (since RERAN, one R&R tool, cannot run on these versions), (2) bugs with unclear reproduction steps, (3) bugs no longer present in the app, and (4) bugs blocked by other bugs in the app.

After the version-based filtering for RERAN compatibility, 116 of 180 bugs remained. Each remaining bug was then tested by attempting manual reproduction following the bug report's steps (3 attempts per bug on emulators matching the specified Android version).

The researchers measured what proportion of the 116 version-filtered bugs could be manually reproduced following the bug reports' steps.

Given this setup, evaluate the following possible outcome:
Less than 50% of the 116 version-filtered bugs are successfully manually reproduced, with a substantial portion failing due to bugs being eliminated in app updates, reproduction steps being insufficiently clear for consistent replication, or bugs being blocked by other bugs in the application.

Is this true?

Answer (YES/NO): NO